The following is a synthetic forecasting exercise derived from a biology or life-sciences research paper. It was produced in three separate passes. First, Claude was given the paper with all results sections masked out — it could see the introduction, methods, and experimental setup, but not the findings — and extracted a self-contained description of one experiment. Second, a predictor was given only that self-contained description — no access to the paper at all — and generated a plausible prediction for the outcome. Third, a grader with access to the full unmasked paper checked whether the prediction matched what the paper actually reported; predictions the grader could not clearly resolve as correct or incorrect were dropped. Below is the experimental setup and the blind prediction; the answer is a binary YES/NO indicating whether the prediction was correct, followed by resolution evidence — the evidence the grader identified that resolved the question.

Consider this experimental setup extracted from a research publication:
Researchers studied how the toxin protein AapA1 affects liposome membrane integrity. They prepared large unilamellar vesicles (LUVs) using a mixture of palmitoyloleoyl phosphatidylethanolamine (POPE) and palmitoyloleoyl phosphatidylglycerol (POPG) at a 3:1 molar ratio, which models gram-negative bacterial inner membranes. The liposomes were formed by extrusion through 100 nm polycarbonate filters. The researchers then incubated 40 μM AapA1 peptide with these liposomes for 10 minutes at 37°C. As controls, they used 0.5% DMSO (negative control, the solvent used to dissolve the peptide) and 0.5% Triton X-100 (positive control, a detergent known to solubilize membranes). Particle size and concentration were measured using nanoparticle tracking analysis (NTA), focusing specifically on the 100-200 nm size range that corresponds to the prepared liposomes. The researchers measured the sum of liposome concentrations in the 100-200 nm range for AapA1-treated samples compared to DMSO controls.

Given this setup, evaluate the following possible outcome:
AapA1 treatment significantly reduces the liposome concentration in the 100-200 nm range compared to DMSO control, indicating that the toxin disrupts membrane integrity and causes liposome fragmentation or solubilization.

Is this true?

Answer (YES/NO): YES